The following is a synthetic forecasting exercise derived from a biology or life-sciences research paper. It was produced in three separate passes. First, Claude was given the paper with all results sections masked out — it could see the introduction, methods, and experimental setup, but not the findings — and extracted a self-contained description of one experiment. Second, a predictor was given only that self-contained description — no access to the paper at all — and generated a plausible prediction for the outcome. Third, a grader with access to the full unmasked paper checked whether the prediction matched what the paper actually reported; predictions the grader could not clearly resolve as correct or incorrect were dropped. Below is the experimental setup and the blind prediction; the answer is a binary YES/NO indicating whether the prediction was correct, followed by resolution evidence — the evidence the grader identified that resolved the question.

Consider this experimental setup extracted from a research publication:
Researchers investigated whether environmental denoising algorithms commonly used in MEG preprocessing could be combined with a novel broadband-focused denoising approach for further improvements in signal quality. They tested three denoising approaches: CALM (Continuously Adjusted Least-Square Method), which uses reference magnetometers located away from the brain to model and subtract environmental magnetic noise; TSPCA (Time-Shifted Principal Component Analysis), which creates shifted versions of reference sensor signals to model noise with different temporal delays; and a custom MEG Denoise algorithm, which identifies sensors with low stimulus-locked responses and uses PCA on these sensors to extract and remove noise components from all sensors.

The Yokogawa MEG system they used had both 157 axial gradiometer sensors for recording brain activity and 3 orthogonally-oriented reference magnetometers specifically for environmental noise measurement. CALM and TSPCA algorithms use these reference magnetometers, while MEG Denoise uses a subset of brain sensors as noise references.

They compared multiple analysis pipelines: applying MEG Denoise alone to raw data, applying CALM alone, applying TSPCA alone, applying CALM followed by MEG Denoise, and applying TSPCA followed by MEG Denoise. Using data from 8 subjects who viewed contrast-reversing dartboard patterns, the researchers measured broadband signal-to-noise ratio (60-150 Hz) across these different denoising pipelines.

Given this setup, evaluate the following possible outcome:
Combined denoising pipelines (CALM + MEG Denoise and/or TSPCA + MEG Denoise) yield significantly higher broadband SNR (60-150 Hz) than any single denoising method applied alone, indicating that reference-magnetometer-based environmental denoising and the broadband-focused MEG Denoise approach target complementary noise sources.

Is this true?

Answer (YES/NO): YES